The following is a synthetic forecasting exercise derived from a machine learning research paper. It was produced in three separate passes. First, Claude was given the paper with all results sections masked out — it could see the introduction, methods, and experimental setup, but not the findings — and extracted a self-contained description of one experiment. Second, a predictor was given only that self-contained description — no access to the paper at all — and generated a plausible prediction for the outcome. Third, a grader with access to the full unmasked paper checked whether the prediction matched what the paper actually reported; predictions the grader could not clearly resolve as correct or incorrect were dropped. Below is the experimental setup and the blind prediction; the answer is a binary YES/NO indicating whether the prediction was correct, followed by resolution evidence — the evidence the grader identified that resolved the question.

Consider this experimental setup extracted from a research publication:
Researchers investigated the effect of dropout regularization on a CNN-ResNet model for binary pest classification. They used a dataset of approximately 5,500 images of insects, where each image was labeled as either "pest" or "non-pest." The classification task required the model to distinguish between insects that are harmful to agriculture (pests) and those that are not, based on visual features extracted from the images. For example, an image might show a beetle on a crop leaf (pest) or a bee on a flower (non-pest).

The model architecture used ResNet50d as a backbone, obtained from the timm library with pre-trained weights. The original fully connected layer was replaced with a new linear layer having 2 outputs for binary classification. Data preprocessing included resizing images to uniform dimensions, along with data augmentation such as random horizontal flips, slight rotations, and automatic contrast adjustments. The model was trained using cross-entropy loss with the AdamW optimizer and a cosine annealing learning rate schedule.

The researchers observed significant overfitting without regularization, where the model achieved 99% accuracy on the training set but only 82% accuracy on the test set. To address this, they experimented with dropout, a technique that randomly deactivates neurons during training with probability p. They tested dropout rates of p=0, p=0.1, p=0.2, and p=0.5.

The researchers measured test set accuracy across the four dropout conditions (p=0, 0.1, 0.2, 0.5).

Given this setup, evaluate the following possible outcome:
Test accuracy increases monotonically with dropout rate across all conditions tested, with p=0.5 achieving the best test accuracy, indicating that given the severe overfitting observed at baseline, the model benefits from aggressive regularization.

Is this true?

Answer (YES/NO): NO